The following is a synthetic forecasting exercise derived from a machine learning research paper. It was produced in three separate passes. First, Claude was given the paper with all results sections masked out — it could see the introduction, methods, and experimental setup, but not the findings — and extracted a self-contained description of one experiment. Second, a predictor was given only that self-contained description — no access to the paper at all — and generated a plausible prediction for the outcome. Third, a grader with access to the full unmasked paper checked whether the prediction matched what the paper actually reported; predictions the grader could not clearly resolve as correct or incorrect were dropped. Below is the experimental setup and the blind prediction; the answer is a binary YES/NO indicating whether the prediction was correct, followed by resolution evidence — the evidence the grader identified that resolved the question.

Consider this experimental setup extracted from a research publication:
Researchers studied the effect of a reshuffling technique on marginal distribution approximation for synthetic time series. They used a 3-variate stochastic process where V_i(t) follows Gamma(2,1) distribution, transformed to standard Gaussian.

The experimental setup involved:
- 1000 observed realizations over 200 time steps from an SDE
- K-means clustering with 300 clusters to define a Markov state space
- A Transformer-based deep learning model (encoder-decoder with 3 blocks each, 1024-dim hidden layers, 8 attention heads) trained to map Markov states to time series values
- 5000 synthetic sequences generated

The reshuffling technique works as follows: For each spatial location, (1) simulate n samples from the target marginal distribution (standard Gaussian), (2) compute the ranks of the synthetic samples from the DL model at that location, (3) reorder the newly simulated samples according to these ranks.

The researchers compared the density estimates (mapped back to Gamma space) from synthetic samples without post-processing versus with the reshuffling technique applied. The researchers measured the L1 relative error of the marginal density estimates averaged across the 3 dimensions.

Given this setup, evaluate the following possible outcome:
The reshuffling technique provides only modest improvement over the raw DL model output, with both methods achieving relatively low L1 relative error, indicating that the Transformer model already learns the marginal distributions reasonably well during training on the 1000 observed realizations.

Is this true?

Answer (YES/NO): NO